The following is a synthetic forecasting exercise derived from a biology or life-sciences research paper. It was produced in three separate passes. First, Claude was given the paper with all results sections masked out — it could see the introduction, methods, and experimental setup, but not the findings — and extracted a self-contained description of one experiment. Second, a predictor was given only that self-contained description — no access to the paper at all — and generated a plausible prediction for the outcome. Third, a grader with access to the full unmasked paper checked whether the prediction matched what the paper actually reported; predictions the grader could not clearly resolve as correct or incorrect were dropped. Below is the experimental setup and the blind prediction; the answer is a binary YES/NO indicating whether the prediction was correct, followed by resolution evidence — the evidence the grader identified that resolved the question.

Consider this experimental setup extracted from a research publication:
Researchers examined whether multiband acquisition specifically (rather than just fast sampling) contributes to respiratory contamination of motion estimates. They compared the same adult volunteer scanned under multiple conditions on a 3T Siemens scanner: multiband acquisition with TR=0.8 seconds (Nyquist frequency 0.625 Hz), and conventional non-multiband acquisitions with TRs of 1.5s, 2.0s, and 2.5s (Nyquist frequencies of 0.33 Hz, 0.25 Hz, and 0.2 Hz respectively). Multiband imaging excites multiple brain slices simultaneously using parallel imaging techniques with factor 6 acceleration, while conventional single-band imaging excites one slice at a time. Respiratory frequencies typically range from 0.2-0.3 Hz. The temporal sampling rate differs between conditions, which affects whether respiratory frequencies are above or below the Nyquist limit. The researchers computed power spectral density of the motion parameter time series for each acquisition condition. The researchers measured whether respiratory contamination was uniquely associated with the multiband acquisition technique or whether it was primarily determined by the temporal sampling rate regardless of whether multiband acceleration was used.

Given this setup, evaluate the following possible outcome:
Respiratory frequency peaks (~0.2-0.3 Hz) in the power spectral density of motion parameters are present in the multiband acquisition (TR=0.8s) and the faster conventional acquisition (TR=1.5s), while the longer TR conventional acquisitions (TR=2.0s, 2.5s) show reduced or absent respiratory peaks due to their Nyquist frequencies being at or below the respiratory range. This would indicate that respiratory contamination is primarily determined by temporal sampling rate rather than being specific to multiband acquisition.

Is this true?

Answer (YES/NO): NO